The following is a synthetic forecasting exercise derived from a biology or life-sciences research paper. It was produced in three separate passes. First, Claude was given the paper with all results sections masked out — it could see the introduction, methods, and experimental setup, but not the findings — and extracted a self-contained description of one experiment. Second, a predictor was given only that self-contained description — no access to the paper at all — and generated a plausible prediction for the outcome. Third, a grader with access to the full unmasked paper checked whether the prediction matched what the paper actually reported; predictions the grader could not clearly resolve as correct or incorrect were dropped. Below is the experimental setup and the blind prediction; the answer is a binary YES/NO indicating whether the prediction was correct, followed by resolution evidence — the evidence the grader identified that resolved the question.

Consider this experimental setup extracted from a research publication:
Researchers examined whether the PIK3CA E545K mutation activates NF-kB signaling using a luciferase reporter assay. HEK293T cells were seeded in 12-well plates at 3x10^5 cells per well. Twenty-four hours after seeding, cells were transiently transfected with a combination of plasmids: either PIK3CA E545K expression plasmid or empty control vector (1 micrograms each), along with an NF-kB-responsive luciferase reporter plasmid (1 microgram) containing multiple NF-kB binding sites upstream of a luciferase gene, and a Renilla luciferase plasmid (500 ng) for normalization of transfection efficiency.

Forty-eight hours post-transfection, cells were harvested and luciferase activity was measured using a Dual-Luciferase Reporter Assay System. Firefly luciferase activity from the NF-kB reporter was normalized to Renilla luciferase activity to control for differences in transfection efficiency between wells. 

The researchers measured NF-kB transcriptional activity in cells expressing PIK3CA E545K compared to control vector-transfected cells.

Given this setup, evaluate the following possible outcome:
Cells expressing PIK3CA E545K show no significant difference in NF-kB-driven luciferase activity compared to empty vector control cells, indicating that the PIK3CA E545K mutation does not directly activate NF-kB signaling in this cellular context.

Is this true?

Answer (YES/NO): NO